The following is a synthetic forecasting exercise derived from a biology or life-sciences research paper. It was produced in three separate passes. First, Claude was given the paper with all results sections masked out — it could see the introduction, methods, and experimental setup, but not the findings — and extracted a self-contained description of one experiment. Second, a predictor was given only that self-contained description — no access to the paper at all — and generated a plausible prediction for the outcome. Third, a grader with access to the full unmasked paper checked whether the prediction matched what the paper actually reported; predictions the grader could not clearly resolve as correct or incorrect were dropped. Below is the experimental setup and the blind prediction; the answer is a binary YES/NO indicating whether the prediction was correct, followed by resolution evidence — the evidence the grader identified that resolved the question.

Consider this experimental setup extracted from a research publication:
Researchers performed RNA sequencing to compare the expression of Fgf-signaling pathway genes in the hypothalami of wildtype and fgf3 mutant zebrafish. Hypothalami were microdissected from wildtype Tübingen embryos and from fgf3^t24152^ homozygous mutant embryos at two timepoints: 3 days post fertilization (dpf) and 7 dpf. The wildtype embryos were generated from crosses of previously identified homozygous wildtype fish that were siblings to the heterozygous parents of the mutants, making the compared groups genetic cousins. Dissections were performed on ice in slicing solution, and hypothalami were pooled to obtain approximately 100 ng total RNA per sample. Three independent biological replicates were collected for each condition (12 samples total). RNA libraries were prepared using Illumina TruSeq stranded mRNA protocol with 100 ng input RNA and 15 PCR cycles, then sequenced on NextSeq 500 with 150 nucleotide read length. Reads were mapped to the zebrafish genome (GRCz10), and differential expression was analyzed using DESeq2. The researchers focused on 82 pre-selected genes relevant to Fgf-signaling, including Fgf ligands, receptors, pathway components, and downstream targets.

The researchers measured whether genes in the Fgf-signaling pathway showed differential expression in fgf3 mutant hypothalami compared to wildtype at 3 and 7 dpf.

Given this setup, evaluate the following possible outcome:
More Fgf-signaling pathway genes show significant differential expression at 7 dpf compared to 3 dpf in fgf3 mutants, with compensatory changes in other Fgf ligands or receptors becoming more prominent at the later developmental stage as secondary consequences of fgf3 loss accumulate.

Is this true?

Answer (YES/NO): YES